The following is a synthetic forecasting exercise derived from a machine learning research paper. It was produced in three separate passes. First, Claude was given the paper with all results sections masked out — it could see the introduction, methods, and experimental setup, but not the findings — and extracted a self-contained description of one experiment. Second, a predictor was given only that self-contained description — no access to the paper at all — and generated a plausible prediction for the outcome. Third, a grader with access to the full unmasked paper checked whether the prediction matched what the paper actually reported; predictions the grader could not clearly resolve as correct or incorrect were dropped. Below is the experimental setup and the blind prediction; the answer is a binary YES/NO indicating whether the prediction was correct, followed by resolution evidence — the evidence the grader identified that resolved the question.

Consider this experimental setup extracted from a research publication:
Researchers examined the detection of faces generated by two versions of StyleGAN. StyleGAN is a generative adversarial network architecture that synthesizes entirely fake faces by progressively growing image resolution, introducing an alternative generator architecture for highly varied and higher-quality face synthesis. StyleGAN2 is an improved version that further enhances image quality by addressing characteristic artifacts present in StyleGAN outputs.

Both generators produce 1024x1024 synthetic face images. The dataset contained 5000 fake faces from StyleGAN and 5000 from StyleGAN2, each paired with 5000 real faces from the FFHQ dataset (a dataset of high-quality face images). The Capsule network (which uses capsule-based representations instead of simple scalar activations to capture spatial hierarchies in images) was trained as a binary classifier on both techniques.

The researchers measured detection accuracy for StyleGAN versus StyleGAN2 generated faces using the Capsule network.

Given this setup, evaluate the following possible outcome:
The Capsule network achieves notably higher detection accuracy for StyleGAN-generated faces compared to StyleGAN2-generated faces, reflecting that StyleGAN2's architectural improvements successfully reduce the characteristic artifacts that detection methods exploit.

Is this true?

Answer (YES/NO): NO